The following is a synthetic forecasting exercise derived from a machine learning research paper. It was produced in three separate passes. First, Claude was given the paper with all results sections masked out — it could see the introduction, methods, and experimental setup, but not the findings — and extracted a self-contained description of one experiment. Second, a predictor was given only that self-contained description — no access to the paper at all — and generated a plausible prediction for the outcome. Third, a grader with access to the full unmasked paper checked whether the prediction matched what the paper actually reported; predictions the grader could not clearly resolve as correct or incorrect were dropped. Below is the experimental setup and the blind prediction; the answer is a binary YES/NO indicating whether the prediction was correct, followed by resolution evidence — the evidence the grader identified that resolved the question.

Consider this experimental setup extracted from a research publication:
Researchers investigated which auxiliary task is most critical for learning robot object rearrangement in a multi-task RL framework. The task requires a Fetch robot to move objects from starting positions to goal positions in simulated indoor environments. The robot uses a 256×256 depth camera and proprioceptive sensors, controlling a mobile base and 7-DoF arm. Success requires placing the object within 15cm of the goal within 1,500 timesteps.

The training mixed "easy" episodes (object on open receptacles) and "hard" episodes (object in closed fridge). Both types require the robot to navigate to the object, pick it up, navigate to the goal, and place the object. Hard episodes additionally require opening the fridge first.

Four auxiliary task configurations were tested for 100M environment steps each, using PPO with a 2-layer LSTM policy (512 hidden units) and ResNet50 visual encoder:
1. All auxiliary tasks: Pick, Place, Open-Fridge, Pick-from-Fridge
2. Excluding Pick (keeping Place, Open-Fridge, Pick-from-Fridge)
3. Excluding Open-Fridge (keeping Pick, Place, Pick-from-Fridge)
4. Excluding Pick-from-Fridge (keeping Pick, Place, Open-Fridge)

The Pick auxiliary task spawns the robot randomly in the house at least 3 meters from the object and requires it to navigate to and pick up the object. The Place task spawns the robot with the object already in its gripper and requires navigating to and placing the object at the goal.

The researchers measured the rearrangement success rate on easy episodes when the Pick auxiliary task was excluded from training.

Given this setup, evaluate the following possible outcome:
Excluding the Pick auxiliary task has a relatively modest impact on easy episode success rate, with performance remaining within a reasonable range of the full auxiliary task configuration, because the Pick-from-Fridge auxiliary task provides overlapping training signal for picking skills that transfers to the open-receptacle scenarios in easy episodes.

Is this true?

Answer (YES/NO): NO